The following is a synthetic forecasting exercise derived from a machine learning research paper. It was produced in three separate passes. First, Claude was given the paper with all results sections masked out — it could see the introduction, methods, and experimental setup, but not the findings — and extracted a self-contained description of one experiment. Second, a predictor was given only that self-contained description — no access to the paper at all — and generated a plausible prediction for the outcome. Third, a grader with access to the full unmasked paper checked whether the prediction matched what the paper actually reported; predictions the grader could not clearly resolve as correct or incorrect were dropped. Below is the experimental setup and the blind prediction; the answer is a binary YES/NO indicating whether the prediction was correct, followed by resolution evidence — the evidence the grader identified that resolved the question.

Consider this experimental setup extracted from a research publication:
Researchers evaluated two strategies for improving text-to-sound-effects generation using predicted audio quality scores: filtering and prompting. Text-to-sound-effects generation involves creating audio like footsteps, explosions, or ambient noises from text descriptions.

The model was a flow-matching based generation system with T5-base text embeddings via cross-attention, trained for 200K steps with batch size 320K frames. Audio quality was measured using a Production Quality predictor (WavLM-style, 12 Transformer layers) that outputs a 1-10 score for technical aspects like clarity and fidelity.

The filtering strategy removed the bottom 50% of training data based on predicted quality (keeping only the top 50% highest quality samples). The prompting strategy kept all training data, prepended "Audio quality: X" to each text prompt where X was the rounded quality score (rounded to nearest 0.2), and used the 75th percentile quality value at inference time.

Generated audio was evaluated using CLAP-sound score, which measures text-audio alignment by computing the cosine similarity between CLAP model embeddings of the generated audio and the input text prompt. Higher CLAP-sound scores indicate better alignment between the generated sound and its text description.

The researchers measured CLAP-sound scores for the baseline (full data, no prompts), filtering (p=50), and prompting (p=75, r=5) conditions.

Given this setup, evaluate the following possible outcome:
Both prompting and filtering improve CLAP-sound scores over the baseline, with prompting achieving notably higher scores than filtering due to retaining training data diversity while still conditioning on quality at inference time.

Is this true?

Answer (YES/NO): NO